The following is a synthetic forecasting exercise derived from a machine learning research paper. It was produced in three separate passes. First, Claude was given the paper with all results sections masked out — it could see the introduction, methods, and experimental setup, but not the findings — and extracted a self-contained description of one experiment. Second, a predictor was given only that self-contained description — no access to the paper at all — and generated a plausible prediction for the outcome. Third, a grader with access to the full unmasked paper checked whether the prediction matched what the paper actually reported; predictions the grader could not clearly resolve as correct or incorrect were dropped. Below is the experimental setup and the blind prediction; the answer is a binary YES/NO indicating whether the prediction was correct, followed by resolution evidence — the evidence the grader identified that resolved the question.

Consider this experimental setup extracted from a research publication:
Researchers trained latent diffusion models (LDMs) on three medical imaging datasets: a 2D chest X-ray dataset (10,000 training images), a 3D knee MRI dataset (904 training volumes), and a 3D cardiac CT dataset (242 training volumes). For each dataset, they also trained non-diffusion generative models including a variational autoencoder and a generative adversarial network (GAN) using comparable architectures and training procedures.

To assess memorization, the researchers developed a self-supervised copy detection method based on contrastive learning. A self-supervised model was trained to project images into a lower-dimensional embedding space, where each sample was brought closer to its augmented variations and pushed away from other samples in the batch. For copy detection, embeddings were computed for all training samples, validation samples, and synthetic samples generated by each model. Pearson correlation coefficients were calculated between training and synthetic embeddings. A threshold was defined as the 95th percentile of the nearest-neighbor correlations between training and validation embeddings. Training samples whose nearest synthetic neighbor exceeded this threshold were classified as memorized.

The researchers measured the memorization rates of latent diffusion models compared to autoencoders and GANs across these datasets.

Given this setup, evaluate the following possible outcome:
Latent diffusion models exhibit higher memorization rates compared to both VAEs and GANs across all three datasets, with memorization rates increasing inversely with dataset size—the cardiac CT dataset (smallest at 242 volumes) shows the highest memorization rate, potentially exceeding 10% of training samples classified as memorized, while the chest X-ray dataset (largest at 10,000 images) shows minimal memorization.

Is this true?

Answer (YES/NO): NO